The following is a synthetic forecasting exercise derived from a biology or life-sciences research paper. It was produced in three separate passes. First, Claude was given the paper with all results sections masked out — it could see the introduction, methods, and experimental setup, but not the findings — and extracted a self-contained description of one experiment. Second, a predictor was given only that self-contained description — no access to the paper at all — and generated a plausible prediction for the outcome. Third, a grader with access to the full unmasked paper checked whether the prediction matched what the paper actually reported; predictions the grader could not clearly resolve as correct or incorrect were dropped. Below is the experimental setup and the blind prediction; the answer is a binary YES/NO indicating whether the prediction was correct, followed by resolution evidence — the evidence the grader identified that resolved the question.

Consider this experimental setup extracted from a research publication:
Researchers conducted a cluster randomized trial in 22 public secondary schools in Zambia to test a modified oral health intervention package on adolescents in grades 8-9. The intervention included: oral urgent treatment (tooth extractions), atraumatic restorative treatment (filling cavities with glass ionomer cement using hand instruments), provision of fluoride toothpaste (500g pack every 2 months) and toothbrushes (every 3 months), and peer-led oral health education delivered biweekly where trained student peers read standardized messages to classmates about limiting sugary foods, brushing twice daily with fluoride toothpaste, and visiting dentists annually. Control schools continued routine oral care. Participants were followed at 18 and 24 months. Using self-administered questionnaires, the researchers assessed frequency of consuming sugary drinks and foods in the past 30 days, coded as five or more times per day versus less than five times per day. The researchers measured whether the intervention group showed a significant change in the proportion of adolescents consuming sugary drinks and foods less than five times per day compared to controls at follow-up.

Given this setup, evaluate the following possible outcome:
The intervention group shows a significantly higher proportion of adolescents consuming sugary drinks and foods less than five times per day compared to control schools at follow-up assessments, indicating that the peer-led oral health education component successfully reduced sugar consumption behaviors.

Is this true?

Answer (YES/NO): NO